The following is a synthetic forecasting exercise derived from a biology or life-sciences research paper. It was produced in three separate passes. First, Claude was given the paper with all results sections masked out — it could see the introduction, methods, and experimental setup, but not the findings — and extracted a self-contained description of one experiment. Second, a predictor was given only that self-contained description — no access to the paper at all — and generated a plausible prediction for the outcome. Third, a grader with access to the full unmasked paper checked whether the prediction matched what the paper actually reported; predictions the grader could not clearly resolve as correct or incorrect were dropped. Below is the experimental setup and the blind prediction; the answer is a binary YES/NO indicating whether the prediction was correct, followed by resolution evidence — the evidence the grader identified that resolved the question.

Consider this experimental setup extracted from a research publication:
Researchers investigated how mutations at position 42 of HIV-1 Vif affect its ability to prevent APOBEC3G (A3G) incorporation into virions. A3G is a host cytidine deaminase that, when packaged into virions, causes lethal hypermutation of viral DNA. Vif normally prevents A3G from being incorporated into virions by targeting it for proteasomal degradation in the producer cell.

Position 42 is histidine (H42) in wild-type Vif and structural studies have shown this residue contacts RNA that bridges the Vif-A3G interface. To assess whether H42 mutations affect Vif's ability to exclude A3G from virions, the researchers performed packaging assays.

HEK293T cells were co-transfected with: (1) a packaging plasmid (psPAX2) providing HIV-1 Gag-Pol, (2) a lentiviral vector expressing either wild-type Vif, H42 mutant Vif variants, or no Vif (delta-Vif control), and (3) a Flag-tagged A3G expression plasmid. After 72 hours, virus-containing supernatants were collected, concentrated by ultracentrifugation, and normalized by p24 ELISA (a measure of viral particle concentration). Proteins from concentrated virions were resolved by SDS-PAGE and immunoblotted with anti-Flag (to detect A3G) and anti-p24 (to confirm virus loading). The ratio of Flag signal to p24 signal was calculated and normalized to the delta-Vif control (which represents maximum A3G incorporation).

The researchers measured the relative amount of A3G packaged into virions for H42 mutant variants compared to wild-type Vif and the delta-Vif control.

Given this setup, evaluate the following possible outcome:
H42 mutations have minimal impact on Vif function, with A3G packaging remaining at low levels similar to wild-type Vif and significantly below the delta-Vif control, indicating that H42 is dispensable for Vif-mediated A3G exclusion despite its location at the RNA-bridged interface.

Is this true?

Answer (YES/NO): NO